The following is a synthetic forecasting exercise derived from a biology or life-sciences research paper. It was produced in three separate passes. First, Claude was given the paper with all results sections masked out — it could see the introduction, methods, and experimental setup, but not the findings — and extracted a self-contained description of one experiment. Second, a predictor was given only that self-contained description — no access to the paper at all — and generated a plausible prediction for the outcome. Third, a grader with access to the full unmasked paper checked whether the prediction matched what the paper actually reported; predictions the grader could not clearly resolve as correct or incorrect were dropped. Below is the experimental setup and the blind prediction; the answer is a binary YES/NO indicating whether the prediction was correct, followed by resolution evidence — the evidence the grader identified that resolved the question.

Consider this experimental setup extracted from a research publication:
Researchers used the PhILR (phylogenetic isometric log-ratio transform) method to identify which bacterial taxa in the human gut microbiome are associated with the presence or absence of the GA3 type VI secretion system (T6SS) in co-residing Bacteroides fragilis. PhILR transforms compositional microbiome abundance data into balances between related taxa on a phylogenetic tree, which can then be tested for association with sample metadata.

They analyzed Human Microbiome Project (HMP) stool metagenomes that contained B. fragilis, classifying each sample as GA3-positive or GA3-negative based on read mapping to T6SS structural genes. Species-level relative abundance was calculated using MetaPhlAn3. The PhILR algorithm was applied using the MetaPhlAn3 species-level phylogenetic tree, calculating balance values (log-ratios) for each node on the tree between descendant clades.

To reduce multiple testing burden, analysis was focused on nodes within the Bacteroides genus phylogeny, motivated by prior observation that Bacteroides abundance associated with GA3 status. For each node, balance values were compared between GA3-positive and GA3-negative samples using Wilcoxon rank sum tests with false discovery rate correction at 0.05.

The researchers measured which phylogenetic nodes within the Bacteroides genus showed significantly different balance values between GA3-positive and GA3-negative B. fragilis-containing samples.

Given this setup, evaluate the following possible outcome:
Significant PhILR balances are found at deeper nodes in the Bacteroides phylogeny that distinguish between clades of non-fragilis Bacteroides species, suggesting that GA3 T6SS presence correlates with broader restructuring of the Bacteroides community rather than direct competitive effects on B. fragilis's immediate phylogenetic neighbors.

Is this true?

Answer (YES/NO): NO